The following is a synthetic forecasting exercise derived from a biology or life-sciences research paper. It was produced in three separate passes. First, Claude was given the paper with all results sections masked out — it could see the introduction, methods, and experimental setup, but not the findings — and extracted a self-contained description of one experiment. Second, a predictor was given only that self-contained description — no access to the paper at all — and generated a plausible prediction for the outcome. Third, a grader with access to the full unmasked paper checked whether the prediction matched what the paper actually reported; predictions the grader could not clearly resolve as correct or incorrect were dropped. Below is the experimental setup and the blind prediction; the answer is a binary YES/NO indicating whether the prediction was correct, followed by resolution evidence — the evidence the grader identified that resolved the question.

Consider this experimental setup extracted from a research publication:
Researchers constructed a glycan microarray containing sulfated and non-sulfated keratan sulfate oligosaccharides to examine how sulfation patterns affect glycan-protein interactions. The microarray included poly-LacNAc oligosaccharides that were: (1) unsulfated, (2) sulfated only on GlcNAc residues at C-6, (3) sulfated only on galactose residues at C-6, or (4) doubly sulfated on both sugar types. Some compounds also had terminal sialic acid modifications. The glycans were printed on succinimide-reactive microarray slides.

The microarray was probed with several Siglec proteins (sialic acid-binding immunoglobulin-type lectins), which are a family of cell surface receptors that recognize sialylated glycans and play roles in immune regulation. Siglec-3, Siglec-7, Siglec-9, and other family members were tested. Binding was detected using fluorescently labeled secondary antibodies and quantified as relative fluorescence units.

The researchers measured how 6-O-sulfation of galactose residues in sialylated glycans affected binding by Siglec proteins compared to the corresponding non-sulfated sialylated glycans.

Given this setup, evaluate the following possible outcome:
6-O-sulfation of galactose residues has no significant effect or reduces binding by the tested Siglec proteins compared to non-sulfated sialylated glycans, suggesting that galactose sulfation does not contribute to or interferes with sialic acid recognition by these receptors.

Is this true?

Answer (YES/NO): NO